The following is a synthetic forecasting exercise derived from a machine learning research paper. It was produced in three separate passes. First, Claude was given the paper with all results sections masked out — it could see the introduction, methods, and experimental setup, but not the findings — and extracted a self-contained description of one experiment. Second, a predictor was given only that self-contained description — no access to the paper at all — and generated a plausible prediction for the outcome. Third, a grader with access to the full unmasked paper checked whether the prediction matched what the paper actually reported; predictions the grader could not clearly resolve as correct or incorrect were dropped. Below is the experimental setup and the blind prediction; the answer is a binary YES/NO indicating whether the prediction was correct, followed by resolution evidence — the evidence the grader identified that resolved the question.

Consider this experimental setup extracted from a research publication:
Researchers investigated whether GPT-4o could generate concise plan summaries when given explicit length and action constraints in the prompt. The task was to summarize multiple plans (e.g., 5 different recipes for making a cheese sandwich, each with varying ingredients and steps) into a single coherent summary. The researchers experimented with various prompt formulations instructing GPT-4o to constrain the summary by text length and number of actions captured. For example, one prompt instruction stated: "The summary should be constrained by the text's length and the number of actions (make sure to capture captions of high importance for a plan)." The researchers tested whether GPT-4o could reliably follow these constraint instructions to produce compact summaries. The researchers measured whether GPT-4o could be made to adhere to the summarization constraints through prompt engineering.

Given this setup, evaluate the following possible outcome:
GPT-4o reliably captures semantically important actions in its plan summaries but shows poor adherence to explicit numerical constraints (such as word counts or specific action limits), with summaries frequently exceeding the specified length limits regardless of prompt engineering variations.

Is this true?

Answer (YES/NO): NO